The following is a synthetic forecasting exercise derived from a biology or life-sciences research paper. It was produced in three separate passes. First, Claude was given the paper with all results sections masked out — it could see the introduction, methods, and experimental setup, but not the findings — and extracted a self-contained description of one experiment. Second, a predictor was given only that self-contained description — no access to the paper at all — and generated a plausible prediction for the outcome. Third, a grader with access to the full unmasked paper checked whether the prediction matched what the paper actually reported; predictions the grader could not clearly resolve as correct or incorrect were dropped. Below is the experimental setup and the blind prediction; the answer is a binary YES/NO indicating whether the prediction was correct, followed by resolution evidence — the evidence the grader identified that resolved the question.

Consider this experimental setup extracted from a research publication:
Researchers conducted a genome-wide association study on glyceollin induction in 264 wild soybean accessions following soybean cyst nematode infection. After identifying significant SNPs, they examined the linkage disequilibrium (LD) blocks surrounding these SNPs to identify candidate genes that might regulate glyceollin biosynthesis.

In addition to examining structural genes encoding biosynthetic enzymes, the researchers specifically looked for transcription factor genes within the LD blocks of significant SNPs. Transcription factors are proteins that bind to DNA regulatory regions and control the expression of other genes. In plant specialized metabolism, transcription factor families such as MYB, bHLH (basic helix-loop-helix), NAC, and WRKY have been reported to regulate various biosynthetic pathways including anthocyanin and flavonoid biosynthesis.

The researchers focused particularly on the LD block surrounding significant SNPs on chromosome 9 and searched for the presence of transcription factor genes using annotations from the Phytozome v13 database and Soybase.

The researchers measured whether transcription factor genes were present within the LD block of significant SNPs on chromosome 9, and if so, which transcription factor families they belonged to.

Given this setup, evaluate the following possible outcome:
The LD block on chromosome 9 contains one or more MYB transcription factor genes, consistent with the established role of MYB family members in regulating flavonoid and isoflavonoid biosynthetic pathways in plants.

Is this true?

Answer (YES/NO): YES